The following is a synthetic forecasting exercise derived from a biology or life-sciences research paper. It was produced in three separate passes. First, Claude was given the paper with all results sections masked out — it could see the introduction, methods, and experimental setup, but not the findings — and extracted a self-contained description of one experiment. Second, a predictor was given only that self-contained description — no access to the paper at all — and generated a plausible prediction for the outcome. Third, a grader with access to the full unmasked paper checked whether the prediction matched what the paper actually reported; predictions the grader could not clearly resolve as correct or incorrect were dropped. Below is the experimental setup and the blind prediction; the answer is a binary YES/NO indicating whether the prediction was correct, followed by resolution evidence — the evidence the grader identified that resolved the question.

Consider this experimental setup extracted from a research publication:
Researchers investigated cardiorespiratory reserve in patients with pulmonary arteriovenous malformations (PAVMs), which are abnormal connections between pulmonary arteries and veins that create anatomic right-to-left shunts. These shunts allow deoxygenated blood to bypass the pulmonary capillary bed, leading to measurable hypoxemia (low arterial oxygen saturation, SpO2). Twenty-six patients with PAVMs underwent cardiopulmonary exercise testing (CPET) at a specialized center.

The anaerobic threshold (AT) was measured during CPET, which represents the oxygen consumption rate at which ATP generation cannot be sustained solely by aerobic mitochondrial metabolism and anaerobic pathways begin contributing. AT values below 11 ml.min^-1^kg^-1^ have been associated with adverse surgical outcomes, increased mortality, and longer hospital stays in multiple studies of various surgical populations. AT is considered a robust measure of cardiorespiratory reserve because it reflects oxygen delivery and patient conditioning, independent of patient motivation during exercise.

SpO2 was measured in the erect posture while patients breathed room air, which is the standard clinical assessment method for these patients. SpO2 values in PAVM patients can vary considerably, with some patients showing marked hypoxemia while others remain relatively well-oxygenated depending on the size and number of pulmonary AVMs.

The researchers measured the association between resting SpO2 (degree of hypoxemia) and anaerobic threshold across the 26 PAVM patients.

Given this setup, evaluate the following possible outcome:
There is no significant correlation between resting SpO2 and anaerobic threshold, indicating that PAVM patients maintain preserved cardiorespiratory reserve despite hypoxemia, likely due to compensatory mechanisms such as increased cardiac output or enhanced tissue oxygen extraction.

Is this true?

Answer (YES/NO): YES